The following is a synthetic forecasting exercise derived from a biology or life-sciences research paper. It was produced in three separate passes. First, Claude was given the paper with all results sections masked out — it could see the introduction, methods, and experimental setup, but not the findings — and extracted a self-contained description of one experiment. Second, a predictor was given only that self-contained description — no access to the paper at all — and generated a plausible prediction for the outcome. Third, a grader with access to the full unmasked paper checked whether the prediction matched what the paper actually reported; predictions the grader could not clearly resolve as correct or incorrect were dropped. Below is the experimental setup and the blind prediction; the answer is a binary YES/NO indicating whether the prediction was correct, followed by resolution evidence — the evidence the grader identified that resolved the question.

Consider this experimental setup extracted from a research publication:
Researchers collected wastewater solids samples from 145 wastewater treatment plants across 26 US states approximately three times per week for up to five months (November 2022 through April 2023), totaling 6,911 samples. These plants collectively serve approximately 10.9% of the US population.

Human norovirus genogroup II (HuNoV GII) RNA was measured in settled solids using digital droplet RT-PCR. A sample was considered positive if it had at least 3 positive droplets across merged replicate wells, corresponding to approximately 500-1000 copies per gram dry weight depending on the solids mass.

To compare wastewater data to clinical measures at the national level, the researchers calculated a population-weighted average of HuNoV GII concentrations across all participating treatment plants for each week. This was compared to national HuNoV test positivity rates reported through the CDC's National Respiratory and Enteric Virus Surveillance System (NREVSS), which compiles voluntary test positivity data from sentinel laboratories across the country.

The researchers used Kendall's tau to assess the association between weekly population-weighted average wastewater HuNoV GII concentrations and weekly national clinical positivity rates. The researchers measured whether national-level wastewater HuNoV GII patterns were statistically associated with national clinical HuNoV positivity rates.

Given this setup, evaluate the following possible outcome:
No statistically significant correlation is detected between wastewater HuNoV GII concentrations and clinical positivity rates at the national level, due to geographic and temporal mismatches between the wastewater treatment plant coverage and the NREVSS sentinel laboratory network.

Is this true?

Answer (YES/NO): NO